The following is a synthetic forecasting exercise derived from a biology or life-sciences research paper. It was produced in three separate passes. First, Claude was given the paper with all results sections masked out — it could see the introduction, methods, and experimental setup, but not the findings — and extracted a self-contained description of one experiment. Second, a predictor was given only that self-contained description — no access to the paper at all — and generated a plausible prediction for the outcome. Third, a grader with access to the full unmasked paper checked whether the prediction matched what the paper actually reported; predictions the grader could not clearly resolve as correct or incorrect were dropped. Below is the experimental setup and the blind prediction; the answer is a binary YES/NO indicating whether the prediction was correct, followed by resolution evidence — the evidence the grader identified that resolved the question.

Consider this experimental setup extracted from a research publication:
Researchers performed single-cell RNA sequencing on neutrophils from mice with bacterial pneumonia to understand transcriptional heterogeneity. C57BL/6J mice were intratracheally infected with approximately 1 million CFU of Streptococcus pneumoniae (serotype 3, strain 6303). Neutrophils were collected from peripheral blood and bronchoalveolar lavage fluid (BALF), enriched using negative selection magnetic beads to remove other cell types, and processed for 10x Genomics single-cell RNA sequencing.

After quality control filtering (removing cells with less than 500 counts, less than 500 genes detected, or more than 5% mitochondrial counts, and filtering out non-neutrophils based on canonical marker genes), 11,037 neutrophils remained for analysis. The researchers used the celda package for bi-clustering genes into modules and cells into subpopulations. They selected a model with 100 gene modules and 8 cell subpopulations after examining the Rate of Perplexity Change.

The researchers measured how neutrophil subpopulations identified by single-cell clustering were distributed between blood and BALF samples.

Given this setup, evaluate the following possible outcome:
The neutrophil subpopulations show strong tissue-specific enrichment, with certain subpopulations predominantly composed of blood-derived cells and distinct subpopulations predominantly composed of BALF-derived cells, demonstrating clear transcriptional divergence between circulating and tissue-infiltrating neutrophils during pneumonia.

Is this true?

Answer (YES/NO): YES